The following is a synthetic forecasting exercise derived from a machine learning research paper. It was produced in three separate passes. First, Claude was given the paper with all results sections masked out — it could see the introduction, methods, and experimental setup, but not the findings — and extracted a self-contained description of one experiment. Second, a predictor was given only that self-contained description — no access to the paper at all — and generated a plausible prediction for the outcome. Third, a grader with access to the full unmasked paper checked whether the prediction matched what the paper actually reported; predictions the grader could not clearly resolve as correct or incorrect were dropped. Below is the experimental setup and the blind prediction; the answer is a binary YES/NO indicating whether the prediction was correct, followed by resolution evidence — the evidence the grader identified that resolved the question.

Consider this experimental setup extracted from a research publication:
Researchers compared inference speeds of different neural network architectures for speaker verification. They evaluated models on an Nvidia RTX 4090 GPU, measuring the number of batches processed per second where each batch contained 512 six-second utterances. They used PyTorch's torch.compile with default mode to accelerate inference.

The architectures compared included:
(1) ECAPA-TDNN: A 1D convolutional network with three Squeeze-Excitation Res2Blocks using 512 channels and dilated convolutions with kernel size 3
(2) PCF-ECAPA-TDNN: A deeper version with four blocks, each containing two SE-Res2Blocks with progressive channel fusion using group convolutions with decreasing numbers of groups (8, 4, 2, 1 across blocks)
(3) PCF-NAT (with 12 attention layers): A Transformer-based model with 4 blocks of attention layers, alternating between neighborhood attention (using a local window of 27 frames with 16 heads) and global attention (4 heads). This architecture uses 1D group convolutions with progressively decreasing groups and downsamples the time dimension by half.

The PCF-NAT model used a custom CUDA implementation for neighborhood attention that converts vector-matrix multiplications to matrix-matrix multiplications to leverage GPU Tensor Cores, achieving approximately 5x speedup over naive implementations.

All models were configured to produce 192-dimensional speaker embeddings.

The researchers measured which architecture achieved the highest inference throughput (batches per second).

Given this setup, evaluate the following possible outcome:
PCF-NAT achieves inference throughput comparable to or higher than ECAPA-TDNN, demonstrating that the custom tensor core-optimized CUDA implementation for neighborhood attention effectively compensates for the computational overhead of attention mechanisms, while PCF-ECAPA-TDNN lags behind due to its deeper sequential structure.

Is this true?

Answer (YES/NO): NO